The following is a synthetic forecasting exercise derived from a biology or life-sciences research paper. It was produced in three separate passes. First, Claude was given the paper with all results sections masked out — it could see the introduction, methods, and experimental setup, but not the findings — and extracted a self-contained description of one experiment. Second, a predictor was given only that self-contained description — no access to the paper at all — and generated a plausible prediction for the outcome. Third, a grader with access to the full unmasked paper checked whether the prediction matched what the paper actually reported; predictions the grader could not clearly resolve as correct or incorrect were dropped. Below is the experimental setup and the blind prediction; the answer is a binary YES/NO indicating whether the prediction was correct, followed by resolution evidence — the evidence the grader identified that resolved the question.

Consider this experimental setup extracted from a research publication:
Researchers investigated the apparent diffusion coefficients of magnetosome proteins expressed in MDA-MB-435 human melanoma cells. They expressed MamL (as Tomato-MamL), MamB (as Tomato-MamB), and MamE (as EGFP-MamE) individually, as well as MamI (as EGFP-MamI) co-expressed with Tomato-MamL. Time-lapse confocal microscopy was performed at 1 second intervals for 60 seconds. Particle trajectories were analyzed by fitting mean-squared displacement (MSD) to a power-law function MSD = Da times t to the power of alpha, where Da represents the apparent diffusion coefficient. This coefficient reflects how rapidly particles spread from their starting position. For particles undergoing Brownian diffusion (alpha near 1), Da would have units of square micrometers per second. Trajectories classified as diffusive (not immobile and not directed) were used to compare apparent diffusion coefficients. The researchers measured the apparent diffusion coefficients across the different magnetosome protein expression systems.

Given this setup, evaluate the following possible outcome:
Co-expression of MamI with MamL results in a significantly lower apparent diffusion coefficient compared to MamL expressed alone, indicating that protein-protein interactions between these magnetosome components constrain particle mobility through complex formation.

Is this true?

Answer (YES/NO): NO